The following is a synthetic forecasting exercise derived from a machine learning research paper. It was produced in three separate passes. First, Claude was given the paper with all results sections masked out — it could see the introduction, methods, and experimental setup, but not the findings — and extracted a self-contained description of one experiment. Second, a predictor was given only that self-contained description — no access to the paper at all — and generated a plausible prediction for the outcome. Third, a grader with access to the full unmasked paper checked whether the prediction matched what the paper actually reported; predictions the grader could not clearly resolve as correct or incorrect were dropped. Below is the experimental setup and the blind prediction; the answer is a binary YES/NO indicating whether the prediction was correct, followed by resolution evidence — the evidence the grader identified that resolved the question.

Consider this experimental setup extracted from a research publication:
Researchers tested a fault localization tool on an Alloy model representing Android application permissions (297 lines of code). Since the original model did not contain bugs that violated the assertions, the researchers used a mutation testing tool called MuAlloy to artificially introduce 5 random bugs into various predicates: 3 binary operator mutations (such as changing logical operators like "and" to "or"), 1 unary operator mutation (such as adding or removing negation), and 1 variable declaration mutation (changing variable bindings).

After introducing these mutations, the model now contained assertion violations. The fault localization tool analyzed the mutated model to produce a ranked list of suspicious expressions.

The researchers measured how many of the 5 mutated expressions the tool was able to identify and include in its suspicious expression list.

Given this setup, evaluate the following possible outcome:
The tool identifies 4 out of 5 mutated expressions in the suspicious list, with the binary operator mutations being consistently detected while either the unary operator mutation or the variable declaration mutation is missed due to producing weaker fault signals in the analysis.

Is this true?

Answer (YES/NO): NO